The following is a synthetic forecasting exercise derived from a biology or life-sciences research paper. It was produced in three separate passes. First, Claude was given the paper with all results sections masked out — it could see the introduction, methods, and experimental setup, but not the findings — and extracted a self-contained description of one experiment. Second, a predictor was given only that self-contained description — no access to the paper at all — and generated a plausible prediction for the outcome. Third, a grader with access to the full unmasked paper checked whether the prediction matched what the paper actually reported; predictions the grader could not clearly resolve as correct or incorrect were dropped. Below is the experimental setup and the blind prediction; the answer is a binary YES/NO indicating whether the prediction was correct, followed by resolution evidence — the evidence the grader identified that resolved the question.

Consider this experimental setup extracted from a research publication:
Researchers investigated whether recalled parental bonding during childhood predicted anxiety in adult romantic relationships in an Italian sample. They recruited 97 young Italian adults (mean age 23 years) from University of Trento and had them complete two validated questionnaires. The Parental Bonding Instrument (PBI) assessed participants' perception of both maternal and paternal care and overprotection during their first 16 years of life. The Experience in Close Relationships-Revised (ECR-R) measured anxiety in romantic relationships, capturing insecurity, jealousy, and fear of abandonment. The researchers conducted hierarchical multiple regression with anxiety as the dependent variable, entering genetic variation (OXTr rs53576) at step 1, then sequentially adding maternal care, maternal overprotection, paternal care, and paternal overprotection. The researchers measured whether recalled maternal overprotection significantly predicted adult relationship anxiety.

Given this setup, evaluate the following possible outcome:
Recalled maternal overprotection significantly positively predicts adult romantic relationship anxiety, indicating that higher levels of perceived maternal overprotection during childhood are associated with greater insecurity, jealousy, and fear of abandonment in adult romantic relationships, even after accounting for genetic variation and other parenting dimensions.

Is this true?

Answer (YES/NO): YES